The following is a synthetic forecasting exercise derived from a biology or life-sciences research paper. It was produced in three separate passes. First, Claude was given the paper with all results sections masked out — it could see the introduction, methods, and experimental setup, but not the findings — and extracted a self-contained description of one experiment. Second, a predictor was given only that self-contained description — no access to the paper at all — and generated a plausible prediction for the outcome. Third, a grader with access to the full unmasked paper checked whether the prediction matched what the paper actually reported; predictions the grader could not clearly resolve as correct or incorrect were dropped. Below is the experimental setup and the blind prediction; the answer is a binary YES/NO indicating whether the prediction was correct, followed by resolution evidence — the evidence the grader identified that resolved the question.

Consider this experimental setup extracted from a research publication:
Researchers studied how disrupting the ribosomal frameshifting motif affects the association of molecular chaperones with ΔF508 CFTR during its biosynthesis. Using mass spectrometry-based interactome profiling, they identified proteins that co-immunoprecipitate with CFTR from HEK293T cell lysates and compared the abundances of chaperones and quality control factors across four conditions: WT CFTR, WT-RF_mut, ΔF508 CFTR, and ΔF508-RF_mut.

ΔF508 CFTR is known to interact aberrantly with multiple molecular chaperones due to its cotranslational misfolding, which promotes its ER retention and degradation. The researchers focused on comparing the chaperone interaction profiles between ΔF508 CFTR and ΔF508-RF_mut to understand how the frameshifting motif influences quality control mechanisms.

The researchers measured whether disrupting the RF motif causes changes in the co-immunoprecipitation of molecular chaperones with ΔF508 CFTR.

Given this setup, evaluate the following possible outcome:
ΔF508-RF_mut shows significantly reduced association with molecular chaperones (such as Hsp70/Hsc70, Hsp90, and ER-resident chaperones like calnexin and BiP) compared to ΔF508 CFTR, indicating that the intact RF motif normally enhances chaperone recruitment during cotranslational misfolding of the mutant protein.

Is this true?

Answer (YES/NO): NO